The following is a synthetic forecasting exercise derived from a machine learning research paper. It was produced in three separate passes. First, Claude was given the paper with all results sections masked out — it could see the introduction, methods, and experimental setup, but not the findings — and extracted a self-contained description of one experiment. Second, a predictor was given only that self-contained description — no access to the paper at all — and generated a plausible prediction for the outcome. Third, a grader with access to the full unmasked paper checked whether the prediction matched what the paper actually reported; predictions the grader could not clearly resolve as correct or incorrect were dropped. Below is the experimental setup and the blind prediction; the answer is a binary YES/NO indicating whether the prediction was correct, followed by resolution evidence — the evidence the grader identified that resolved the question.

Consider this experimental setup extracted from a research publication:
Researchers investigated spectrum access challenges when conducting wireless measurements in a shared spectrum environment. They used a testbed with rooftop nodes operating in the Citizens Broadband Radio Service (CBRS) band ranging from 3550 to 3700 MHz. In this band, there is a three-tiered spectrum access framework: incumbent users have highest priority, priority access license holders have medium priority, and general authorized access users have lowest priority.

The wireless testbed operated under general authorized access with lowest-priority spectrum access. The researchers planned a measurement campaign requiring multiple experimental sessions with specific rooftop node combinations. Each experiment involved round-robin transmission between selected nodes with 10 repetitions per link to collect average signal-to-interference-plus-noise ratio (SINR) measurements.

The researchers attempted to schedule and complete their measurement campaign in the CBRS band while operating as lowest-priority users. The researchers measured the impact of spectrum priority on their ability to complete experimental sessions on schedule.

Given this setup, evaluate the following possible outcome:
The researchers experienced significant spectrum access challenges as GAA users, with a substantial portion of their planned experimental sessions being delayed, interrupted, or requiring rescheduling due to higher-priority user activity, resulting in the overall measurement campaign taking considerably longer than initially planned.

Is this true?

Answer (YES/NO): YES